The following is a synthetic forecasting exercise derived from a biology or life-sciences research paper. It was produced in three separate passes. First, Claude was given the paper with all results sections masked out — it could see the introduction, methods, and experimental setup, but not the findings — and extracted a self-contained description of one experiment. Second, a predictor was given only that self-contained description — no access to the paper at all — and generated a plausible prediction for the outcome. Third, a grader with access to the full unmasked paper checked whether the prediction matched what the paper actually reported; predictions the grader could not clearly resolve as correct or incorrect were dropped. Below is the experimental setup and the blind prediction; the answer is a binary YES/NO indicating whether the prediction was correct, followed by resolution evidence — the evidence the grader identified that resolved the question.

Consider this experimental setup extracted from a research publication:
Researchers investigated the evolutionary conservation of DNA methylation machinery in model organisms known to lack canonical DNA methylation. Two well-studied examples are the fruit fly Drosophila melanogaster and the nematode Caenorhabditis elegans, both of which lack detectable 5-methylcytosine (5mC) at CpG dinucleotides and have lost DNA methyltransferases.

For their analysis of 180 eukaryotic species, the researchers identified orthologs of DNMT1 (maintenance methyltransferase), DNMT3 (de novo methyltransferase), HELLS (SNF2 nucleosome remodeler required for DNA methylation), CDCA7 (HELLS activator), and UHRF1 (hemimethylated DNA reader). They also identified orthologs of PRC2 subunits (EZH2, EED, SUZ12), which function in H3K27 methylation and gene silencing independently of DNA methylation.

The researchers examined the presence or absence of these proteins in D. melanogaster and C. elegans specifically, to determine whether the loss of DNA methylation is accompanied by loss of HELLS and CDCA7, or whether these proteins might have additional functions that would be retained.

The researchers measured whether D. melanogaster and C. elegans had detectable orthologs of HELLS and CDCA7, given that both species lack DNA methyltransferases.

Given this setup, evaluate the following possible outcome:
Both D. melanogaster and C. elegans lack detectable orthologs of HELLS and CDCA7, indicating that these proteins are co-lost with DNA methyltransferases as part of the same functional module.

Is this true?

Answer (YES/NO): YES